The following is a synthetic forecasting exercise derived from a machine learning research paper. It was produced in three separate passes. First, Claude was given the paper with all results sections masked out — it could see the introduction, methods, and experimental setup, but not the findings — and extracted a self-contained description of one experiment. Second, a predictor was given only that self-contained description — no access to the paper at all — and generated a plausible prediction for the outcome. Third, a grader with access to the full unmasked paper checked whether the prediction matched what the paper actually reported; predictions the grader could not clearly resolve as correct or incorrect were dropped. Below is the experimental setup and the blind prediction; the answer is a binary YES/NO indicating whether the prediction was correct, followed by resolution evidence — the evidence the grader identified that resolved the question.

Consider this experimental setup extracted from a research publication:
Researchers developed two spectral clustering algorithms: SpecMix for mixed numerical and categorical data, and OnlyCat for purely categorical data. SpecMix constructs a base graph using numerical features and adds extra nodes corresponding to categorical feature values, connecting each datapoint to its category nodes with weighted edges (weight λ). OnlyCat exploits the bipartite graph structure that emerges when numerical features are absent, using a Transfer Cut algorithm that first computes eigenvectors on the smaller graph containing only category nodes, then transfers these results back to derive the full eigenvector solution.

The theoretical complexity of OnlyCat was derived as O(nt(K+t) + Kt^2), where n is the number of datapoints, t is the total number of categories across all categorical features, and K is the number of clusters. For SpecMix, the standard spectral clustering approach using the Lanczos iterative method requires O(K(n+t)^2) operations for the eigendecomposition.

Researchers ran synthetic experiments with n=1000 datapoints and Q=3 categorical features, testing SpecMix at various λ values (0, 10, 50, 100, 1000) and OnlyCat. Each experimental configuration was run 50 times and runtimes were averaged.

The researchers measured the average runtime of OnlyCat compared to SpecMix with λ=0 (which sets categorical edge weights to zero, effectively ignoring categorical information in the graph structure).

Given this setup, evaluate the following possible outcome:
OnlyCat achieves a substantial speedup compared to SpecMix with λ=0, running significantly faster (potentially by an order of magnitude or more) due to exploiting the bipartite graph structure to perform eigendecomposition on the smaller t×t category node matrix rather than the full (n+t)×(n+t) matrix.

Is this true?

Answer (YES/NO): NO